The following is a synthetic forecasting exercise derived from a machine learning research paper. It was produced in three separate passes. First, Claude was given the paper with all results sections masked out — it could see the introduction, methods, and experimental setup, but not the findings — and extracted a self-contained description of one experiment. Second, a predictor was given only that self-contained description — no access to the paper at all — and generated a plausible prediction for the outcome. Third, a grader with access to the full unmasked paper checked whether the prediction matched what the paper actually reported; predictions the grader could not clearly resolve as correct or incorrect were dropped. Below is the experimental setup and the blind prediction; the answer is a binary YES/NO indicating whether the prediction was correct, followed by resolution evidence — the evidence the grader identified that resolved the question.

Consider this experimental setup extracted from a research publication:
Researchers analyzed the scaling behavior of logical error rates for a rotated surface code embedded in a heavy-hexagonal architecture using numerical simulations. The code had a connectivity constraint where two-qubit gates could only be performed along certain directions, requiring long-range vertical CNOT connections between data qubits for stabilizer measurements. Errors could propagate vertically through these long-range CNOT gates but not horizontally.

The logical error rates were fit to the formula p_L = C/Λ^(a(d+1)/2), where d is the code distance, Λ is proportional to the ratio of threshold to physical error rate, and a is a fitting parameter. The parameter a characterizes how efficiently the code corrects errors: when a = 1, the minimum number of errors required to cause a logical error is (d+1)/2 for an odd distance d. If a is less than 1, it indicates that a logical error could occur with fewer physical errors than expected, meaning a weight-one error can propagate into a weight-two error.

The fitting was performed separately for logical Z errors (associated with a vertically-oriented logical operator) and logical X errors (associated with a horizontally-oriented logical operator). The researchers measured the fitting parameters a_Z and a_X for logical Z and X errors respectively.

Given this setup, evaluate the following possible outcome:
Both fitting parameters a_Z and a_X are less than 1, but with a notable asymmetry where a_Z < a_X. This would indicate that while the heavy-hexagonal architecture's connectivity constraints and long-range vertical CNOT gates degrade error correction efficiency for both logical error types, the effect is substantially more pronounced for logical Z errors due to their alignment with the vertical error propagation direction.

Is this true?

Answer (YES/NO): NO